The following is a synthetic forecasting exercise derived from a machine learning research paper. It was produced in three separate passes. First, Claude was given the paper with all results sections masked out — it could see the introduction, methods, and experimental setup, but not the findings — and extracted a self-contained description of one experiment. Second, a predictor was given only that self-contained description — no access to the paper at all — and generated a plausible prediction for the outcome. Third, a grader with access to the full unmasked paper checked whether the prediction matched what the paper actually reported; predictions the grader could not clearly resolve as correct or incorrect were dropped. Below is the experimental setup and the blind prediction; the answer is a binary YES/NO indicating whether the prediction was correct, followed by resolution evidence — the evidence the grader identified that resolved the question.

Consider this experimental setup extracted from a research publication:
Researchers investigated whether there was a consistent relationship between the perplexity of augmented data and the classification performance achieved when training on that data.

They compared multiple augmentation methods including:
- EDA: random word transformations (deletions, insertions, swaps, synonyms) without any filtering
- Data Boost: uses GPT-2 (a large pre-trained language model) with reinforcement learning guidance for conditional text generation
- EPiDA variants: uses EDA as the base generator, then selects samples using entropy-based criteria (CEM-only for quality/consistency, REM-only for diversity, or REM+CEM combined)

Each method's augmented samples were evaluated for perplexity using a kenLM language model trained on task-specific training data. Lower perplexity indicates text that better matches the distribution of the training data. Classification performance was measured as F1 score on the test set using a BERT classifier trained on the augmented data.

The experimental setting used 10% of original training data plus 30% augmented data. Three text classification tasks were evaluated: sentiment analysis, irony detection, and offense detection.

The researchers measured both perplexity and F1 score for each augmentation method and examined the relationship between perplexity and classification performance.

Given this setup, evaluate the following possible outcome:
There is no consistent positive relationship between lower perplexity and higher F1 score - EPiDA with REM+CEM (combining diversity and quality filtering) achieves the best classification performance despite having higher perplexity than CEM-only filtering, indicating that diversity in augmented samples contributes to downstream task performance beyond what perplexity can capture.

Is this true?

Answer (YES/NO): YES